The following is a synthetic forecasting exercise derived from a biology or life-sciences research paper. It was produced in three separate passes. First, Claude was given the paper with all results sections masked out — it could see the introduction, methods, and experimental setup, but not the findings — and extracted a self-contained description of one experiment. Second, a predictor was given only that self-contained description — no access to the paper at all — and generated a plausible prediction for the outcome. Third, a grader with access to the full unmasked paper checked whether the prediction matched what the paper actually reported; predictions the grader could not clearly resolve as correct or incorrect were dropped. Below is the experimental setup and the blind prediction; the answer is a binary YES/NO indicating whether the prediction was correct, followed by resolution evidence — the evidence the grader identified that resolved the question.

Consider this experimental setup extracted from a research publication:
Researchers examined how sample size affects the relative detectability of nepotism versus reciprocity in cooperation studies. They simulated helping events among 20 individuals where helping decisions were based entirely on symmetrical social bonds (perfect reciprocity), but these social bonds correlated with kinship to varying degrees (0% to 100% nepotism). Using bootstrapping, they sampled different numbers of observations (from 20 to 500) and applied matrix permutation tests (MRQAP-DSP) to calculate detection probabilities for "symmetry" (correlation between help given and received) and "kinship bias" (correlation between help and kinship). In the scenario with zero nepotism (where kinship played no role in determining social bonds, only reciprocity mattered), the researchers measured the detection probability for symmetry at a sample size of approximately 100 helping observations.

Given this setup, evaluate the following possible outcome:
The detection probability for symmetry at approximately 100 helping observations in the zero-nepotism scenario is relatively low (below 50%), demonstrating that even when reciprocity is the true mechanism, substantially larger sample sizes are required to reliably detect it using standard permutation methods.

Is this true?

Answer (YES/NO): NO